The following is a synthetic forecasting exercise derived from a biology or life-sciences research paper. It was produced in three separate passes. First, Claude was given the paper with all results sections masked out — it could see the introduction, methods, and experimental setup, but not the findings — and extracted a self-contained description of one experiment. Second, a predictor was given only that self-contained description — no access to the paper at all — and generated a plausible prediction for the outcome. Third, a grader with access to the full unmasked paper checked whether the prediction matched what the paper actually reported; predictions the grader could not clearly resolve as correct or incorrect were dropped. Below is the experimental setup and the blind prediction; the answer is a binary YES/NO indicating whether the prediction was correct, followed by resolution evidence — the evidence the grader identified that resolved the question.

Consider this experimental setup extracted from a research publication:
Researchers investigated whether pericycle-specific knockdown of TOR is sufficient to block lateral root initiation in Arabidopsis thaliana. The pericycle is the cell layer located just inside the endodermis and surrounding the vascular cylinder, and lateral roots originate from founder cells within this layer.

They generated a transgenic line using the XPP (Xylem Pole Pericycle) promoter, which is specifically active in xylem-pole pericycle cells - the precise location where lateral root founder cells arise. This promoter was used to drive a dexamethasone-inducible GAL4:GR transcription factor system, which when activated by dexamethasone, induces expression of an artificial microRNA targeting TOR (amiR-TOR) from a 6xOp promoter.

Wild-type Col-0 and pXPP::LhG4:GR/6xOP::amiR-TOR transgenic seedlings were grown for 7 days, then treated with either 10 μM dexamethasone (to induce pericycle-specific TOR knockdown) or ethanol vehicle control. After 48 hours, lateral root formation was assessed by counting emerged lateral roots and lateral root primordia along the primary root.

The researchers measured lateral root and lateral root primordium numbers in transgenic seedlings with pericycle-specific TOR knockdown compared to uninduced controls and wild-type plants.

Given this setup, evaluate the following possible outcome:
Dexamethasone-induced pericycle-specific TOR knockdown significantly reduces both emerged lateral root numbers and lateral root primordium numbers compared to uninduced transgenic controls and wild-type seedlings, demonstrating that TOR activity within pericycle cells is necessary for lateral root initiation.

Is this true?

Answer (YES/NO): YES